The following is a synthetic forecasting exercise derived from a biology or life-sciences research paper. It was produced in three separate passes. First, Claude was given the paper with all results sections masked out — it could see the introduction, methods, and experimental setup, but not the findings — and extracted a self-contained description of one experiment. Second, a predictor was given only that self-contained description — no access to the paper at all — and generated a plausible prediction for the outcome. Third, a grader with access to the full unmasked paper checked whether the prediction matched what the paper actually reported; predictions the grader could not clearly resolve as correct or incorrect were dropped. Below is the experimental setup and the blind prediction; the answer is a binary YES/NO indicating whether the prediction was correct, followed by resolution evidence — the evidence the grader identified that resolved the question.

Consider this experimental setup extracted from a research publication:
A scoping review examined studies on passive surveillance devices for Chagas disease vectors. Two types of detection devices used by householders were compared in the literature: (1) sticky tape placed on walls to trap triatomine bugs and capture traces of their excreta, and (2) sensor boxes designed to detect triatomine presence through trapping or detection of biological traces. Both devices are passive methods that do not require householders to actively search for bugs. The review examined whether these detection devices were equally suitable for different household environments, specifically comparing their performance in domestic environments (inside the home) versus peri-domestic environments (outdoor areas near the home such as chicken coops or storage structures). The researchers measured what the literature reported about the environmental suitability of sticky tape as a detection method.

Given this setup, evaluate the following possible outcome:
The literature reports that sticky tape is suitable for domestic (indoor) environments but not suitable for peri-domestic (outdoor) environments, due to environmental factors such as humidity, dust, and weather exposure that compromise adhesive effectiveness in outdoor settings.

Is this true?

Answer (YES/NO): NO